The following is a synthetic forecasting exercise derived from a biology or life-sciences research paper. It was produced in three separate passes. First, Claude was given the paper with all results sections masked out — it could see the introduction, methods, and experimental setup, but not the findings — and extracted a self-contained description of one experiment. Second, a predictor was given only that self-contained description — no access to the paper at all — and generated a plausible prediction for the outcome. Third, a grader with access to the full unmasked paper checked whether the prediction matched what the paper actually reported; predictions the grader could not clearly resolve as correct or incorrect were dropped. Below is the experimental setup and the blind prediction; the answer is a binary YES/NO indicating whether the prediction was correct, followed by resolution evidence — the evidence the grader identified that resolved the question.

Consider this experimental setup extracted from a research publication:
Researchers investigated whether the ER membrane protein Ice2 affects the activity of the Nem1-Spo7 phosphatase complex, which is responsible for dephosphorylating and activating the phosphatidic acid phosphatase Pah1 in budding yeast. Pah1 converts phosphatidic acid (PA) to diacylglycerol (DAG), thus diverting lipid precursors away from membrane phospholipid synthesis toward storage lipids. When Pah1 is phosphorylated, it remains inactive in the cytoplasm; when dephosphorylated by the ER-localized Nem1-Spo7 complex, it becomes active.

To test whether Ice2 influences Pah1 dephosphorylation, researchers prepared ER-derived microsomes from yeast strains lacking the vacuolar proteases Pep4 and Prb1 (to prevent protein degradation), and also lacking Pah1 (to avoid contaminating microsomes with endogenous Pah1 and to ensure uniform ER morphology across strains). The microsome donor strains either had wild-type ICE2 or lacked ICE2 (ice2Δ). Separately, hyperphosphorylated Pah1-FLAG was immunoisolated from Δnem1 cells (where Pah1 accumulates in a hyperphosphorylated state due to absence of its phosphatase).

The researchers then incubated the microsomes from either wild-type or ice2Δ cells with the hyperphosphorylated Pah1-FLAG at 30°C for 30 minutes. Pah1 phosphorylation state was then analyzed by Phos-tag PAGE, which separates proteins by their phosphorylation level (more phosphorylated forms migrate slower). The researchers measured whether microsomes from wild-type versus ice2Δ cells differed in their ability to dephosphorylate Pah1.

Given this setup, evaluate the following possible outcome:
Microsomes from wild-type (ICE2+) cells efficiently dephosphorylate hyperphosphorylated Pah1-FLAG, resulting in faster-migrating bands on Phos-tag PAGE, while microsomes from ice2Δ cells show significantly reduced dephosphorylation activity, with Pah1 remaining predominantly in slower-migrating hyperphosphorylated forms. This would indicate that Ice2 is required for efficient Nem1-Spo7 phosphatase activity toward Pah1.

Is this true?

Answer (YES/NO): NO